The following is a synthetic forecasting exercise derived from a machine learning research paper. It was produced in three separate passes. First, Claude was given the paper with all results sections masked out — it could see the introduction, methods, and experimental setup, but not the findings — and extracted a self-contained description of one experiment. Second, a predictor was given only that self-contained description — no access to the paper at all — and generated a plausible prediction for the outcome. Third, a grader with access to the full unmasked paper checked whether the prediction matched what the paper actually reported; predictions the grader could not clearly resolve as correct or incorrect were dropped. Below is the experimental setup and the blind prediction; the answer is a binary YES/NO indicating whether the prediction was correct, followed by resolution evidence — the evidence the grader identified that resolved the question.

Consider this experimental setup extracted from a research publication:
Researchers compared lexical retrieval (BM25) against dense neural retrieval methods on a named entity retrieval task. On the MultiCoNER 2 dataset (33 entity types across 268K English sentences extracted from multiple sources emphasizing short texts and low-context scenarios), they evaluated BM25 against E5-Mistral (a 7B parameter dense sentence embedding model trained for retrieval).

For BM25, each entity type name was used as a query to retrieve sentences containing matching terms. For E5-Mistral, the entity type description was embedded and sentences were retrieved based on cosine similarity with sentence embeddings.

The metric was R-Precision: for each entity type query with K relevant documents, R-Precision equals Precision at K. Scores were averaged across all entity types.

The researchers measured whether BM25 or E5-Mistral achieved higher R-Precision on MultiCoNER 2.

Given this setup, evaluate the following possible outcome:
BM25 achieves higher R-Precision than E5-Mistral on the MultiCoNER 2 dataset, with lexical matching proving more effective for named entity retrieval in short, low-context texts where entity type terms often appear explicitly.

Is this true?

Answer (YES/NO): NO